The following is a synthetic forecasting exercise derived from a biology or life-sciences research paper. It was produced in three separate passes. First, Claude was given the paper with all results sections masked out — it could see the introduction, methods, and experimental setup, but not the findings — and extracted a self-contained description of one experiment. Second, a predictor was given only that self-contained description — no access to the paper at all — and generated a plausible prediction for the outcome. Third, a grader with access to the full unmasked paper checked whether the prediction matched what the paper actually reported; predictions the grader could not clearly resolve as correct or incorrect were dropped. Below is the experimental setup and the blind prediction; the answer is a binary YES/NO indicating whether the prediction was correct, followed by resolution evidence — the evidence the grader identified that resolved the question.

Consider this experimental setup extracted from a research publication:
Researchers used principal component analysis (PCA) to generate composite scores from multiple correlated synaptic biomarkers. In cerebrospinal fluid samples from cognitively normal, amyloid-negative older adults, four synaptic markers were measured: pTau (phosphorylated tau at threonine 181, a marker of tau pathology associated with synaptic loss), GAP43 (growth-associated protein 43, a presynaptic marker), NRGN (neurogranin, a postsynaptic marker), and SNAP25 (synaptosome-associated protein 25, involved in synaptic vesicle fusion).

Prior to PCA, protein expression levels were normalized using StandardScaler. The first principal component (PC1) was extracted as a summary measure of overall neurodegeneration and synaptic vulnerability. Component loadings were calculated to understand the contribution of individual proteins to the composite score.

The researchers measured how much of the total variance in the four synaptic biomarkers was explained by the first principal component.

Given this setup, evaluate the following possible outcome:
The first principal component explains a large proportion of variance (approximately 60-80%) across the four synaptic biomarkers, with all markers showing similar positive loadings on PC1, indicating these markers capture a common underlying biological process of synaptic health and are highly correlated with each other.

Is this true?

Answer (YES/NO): NO